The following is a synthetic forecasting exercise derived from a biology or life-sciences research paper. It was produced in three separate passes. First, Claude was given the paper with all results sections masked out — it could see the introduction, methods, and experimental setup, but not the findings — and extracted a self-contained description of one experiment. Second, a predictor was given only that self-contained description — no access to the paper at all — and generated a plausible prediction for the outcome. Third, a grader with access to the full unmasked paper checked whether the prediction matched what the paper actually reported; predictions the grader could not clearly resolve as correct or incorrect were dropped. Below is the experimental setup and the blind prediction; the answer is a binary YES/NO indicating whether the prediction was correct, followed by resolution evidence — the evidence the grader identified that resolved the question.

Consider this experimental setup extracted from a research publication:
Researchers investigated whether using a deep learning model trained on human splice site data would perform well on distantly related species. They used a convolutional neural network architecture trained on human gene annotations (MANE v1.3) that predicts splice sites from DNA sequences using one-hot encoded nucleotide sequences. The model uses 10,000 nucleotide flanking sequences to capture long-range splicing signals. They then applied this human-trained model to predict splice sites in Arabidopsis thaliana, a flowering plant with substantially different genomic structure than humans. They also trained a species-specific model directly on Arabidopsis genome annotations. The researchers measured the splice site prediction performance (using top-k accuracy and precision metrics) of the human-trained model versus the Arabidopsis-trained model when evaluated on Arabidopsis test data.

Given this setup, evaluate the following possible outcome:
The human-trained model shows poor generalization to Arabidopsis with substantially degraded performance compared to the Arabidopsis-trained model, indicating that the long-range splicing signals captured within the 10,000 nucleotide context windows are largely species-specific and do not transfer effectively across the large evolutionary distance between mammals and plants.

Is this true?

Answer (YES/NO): YES